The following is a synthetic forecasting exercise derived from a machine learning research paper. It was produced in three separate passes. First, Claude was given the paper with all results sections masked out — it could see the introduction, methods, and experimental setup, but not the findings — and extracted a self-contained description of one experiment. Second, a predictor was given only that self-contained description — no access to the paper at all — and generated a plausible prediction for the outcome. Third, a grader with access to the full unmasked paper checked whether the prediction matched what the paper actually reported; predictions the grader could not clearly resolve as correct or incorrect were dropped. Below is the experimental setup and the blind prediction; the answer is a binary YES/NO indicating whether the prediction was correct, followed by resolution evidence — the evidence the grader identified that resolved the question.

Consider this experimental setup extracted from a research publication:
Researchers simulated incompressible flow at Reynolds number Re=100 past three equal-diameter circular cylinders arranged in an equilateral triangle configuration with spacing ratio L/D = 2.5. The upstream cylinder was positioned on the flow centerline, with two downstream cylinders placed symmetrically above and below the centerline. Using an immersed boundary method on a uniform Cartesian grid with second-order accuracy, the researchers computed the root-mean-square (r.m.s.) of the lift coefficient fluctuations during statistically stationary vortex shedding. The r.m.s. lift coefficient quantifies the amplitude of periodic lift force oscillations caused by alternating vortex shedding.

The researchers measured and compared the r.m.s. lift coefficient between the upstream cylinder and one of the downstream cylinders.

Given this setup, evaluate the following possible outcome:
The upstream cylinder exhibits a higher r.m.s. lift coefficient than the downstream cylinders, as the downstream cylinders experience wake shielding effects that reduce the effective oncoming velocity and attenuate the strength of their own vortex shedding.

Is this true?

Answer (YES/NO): NO